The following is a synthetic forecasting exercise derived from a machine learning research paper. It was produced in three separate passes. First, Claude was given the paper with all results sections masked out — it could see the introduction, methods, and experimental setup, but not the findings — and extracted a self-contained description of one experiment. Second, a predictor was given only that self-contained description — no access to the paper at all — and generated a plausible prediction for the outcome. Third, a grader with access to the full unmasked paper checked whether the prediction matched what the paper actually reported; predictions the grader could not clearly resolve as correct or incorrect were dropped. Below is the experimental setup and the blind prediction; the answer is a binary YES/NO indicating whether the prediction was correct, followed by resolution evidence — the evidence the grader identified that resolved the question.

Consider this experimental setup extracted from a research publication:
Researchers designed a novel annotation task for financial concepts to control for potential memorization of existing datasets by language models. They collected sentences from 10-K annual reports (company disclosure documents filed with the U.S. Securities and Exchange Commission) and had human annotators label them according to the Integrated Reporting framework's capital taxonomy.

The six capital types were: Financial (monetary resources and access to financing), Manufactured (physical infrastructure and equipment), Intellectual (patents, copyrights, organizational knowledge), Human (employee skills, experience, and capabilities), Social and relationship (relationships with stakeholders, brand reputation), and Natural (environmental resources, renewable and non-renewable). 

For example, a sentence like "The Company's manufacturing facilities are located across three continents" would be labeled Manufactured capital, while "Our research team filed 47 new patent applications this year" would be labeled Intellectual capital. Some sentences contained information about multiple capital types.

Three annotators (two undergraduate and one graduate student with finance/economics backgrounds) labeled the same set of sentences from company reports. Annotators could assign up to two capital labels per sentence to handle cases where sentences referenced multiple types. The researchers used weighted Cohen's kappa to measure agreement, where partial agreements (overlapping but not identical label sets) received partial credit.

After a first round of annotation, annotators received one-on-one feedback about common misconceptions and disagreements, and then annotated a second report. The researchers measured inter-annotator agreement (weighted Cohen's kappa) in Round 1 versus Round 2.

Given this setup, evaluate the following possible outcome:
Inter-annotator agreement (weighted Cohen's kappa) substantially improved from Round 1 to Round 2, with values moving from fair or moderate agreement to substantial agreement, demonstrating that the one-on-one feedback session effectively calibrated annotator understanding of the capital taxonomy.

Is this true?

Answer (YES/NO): NO